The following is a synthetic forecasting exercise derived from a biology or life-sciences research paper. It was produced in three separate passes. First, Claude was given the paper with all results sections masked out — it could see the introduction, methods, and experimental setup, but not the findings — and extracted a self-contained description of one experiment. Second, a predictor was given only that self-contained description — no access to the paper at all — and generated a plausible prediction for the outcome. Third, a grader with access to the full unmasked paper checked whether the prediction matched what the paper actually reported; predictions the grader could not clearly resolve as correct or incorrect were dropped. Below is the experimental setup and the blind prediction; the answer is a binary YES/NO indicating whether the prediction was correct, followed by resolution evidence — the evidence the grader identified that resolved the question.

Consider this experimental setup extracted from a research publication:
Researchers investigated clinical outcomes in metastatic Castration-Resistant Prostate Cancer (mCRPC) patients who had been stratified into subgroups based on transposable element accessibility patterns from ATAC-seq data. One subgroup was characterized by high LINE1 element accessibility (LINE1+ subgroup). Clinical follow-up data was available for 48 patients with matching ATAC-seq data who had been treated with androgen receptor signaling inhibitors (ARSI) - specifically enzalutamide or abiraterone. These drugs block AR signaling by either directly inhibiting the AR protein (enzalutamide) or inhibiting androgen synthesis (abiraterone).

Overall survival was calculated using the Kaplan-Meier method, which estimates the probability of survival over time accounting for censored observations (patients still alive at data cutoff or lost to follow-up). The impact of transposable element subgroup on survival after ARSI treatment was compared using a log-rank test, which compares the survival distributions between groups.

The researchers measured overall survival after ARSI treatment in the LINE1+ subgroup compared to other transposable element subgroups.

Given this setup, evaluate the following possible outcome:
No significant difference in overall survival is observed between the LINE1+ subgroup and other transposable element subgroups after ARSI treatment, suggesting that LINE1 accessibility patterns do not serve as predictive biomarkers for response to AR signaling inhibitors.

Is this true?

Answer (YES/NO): NO